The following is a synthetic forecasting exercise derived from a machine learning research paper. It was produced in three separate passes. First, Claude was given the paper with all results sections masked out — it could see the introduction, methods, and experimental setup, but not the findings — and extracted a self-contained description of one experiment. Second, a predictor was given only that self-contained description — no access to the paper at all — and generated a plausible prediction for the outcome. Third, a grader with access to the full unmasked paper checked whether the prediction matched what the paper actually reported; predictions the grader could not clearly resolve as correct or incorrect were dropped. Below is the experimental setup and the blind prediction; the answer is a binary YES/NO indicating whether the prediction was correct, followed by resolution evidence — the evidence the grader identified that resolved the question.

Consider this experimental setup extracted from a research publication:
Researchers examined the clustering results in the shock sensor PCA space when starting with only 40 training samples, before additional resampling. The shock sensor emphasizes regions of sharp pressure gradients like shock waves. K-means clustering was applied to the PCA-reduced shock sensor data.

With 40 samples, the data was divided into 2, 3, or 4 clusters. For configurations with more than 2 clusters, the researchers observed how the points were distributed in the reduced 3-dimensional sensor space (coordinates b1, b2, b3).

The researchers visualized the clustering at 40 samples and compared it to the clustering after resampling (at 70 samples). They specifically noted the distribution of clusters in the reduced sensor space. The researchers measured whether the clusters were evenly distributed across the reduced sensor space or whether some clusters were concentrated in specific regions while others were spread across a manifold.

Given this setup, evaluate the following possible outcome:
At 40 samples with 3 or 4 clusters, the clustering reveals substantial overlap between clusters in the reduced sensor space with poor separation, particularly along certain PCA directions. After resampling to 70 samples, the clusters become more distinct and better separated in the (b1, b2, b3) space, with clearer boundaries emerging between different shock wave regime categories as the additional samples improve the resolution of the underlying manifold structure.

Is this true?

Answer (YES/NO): NO